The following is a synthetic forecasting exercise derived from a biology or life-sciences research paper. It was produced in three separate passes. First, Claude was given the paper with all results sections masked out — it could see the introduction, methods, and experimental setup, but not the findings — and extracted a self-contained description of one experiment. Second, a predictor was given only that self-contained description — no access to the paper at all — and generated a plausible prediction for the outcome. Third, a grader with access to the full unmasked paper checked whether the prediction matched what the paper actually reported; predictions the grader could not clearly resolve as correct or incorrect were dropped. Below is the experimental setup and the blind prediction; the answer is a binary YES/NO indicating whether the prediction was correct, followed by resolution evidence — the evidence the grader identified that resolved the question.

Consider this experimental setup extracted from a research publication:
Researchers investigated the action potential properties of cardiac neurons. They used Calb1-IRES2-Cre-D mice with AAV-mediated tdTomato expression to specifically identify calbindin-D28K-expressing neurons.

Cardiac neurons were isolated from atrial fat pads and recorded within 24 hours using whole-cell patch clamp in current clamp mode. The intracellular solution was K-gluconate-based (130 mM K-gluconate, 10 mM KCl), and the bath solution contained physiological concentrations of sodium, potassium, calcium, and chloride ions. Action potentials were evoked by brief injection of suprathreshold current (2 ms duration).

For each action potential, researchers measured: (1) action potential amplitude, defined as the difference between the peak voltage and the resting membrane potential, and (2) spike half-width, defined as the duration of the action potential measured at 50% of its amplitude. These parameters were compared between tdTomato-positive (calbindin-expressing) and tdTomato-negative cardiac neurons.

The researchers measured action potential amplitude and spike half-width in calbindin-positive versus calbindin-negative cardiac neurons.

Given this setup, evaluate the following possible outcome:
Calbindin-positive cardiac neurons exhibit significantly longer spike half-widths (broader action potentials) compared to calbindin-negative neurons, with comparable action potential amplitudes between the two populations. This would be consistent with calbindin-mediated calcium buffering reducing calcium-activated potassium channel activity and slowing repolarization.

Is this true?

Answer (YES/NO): NO